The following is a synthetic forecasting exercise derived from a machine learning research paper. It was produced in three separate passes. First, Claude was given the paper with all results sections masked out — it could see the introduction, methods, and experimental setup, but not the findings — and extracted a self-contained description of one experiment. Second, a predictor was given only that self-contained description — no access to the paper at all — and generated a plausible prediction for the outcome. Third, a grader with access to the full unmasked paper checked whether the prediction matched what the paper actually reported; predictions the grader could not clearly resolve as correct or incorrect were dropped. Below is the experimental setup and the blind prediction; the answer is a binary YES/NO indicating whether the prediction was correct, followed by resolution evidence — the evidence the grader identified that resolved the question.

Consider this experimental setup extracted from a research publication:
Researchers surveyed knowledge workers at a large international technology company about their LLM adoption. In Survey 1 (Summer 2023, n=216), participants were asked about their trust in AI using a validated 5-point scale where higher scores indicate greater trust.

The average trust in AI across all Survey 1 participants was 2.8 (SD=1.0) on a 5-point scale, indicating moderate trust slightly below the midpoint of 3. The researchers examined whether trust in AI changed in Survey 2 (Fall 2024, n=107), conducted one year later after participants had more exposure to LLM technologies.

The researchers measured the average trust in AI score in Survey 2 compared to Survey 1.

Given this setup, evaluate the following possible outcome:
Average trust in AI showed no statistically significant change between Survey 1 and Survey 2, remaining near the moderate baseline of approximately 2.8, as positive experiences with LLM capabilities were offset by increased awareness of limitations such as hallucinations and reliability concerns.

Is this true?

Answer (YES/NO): YES